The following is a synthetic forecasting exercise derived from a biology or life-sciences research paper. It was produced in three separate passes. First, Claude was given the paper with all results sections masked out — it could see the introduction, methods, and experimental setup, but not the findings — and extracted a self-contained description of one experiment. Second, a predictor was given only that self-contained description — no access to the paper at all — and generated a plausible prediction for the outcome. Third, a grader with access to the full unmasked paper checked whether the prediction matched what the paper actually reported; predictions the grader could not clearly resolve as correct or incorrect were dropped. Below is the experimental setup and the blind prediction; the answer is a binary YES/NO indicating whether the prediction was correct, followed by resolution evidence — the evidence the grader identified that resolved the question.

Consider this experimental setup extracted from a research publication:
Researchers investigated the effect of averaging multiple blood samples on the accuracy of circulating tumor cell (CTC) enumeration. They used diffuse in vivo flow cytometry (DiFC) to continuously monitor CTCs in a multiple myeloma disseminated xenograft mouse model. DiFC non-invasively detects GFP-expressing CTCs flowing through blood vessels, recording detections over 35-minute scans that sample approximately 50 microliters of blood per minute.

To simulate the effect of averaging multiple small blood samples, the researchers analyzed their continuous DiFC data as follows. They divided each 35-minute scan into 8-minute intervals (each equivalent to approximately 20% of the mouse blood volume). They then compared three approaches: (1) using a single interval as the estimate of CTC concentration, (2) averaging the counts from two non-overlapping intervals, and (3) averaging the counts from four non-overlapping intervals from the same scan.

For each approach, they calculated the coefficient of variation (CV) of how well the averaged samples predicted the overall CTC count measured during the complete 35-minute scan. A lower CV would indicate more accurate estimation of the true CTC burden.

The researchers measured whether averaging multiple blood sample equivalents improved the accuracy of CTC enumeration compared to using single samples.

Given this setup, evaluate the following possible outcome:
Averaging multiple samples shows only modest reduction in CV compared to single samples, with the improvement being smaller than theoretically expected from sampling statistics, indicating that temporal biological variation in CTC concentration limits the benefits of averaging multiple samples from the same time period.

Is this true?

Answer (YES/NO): NO